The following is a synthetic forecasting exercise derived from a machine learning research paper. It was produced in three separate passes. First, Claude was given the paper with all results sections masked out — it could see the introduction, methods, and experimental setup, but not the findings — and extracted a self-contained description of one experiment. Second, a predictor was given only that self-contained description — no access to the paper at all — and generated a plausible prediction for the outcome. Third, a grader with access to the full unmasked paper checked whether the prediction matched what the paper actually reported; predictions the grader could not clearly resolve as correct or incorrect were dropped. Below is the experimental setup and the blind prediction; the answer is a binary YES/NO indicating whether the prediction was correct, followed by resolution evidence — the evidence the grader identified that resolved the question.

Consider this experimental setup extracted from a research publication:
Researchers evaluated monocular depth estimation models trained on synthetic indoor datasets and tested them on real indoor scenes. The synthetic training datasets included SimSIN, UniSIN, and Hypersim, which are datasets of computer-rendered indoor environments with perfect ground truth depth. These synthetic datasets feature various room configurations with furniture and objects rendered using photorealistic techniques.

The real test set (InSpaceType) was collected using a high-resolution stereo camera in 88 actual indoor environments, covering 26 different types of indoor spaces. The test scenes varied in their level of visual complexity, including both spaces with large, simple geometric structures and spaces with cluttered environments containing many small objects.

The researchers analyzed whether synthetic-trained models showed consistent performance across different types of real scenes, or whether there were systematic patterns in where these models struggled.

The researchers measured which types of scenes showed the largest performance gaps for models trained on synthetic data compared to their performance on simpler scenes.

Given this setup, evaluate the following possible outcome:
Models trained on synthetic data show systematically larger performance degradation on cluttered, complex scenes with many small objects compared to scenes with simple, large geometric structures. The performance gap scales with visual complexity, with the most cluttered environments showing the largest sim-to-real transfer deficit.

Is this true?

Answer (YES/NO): YES